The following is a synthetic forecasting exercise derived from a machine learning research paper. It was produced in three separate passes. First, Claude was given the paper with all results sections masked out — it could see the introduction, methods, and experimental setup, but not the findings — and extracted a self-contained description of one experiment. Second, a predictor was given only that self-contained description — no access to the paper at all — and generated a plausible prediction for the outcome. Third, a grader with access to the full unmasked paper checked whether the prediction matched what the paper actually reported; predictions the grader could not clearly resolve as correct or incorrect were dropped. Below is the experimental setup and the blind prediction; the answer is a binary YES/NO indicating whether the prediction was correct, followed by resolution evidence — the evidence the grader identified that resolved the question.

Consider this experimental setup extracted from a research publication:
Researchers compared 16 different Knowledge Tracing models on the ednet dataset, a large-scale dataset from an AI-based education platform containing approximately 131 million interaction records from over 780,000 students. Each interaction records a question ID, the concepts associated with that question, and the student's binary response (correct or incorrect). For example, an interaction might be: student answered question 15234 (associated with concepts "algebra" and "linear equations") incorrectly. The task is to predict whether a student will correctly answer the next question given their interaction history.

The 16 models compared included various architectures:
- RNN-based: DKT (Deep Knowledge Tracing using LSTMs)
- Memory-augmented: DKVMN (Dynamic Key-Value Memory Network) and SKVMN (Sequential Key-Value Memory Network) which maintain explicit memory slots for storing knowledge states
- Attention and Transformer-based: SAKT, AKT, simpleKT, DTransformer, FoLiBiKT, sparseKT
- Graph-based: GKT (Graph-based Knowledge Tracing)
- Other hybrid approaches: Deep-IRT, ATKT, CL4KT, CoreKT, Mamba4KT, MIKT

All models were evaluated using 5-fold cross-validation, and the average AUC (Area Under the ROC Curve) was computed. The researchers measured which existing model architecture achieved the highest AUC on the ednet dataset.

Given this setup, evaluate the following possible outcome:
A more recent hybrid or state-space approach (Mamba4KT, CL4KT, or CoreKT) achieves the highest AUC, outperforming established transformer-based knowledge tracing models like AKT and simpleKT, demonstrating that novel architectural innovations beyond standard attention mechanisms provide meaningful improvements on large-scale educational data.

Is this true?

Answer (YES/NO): NO